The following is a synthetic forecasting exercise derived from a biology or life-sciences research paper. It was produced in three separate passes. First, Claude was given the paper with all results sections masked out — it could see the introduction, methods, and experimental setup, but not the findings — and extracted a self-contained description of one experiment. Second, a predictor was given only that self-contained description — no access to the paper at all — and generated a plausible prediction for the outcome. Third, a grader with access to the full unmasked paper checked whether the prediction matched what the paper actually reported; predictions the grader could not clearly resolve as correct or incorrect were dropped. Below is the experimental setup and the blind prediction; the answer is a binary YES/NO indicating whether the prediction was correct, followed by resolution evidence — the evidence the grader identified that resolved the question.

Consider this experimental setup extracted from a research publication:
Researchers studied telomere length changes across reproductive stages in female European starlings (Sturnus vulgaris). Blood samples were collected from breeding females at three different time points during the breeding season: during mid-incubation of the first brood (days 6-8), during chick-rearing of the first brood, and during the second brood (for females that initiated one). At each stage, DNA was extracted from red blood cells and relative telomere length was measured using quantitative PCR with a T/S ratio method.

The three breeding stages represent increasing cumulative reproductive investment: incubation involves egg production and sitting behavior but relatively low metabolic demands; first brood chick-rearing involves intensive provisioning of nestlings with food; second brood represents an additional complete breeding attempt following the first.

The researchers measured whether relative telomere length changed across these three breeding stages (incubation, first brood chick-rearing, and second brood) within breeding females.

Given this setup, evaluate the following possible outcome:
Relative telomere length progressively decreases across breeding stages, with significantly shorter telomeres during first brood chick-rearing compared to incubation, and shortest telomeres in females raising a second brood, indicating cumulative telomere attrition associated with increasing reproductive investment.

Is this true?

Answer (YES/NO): NO